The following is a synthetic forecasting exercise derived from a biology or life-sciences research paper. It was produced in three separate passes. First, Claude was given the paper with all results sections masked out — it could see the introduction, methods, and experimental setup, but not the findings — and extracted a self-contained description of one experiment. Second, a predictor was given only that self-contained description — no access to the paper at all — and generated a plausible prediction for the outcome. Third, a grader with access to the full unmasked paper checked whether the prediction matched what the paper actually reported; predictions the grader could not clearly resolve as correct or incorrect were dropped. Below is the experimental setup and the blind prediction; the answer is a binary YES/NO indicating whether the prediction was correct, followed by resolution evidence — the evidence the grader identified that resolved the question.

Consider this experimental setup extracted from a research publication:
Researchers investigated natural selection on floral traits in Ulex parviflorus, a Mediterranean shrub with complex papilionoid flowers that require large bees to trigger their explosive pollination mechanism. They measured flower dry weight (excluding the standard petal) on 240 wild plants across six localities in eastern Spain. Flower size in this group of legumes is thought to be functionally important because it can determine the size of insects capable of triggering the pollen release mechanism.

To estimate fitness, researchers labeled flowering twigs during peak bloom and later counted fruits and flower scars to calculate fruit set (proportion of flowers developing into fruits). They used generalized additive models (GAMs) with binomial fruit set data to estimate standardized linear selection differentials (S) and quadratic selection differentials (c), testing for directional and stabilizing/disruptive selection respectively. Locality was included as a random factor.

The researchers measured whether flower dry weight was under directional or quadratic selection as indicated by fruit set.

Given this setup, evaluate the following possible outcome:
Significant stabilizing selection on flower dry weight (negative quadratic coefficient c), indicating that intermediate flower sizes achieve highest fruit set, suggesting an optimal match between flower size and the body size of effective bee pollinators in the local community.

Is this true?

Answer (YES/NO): NO